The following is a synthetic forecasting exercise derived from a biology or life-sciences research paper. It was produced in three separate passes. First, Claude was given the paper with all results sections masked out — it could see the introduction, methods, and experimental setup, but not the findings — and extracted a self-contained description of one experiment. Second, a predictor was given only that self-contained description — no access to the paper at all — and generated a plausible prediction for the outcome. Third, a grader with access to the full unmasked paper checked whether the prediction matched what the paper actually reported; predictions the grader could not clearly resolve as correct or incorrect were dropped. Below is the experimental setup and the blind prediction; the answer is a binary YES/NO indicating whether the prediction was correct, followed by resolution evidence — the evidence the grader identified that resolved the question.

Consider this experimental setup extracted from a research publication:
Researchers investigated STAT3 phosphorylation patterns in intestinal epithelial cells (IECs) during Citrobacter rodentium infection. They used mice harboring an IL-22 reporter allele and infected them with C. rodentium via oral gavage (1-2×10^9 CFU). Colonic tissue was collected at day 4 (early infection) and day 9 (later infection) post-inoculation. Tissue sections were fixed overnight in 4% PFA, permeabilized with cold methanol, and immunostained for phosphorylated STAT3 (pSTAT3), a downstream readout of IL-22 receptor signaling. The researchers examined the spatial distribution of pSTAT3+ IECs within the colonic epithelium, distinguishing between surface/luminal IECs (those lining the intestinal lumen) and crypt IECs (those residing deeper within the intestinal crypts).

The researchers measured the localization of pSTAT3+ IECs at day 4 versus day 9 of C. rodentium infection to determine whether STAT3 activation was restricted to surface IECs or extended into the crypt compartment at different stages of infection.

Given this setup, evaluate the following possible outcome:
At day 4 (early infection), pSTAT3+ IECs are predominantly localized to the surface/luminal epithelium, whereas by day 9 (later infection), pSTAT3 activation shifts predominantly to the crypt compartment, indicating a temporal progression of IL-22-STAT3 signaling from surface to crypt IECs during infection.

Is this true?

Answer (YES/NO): NO